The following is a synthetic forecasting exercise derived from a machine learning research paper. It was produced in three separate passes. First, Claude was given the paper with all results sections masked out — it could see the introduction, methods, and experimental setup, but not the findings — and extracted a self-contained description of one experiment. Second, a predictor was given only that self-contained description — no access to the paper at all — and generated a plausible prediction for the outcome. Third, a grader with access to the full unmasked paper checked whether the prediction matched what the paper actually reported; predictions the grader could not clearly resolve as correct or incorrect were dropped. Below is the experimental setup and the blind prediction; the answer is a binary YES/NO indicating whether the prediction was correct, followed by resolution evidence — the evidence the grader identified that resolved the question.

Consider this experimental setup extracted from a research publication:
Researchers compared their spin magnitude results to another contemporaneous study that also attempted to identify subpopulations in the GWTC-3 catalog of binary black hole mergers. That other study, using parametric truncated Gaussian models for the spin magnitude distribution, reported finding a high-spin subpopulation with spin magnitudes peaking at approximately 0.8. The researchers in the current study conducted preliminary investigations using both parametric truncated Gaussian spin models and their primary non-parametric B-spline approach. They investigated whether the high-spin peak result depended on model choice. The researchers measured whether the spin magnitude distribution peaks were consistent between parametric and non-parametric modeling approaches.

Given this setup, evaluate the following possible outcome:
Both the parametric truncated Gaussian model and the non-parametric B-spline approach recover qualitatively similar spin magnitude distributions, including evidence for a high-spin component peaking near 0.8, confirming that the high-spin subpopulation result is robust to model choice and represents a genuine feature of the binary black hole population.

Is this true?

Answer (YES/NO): NO